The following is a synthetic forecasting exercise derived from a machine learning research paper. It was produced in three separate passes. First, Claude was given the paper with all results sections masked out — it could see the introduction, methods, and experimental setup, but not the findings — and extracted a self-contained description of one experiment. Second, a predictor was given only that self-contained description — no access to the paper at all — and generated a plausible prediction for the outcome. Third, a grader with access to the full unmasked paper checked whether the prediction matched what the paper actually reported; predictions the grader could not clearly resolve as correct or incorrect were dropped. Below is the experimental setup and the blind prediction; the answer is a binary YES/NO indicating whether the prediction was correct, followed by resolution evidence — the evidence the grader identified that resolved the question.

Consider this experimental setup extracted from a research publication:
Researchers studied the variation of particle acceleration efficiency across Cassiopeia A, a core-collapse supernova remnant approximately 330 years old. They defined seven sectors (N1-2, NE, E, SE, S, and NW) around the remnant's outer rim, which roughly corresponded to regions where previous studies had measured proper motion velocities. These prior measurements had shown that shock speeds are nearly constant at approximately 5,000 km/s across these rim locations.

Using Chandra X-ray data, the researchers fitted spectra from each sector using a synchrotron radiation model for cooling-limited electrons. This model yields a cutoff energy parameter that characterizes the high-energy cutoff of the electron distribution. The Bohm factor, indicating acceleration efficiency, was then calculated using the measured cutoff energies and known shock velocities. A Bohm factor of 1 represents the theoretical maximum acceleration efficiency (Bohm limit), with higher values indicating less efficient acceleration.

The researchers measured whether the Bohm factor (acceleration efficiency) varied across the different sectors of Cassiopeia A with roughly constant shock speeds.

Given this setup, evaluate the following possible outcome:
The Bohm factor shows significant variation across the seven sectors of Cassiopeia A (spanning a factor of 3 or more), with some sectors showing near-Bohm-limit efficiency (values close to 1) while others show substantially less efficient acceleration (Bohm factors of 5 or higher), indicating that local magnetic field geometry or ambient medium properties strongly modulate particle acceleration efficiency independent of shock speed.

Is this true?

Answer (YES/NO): YES